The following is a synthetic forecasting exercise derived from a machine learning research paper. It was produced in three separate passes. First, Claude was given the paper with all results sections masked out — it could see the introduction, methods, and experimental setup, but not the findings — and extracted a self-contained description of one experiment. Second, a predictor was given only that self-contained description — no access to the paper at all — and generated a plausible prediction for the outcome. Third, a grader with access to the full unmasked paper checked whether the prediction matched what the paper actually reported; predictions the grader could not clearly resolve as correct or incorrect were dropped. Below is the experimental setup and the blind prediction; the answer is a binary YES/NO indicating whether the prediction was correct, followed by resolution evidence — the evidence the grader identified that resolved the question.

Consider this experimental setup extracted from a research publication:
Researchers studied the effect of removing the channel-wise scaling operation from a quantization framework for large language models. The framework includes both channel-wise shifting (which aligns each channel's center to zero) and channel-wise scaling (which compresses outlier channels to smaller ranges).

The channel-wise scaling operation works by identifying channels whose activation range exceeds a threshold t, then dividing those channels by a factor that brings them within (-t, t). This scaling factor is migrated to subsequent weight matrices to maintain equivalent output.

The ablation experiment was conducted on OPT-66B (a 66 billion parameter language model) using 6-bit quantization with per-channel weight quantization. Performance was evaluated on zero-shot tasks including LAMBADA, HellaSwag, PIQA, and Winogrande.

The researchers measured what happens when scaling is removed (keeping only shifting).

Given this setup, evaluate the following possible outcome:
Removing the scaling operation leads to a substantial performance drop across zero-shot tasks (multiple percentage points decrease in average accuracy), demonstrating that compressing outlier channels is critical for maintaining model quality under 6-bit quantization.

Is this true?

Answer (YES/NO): YES